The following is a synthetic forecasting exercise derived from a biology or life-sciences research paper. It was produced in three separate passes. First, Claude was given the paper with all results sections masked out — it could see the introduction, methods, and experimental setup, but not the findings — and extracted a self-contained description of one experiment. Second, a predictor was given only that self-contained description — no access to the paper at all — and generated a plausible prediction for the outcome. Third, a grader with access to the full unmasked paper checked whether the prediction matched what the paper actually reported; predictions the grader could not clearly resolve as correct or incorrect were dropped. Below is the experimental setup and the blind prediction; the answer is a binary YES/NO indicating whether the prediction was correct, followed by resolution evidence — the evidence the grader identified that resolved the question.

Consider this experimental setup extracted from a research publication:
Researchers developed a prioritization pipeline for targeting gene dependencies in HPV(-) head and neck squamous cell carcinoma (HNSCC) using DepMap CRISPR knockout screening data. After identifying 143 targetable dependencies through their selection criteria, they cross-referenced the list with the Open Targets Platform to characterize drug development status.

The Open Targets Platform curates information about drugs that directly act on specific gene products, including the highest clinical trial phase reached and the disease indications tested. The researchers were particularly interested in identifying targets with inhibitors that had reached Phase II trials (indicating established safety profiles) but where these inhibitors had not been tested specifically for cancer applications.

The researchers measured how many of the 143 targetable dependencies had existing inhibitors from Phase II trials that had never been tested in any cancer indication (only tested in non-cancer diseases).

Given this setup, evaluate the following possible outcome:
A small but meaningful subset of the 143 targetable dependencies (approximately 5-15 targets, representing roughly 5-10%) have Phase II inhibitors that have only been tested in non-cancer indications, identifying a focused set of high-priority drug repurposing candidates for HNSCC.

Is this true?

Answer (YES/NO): YES